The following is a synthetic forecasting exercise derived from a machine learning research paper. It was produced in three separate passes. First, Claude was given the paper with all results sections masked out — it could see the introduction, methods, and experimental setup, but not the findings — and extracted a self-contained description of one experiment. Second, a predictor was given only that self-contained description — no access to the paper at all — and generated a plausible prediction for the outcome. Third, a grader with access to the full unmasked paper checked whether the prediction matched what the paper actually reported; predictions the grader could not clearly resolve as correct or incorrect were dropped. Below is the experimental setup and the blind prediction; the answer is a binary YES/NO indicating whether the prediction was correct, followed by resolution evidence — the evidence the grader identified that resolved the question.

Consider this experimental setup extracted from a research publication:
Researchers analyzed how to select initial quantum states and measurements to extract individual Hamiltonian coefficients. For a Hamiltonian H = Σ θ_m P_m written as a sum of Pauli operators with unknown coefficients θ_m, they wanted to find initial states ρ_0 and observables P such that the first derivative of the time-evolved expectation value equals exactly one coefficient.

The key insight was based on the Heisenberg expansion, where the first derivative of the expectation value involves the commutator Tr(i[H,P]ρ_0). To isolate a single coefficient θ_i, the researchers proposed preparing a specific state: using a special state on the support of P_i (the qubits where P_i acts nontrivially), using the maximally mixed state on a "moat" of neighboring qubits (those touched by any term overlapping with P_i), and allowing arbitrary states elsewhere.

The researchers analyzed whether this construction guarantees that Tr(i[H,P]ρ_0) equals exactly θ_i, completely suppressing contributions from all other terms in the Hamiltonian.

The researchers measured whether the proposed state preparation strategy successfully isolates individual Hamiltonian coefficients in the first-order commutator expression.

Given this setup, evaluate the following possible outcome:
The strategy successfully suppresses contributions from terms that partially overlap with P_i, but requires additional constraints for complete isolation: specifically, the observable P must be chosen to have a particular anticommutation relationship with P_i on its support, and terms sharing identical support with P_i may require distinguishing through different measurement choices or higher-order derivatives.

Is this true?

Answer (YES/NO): NO